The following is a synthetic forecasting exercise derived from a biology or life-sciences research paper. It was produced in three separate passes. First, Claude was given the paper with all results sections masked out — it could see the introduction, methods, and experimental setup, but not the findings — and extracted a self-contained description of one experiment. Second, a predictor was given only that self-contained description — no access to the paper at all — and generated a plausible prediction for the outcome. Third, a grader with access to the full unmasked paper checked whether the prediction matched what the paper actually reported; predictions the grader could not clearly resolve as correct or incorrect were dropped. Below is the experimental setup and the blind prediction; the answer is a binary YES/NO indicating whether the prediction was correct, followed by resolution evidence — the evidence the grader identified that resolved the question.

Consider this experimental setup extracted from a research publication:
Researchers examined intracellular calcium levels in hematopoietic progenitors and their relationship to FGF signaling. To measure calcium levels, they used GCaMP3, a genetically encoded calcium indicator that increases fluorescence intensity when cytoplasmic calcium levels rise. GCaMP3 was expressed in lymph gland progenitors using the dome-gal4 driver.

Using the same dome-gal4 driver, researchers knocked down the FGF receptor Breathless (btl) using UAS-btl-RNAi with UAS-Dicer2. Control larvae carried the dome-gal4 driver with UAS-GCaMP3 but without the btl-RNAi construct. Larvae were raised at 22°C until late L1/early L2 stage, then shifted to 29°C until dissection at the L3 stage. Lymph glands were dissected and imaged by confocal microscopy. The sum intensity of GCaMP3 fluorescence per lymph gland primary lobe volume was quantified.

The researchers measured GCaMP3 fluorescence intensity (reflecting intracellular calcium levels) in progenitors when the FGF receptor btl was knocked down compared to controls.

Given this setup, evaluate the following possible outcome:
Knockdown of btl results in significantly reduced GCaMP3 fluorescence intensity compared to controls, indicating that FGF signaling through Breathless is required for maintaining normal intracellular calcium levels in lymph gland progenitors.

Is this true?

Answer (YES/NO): YES